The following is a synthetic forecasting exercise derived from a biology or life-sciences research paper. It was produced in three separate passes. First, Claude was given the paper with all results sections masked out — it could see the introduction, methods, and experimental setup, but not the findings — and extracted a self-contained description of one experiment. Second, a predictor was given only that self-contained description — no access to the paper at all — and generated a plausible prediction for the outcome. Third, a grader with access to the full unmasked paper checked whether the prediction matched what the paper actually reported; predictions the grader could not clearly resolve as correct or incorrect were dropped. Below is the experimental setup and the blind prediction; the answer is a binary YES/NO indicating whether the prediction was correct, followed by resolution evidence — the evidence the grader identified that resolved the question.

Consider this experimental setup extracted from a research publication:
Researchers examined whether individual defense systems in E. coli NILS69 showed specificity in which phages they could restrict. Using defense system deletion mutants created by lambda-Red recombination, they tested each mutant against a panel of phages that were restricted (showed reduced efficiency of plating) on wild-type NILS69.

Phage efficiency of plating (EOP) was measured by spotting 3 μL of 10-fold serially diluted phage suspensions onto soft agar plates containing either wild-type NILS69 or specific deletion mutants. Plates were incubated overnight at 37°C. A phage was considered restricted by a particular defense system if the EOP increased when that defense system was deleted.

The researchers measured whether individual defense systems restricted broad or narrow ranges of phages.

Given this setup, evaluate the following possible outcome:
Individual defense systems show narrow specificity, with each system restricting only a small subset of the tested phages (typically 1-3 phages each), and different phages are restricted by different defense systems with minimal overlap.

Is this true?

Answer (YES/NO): NO